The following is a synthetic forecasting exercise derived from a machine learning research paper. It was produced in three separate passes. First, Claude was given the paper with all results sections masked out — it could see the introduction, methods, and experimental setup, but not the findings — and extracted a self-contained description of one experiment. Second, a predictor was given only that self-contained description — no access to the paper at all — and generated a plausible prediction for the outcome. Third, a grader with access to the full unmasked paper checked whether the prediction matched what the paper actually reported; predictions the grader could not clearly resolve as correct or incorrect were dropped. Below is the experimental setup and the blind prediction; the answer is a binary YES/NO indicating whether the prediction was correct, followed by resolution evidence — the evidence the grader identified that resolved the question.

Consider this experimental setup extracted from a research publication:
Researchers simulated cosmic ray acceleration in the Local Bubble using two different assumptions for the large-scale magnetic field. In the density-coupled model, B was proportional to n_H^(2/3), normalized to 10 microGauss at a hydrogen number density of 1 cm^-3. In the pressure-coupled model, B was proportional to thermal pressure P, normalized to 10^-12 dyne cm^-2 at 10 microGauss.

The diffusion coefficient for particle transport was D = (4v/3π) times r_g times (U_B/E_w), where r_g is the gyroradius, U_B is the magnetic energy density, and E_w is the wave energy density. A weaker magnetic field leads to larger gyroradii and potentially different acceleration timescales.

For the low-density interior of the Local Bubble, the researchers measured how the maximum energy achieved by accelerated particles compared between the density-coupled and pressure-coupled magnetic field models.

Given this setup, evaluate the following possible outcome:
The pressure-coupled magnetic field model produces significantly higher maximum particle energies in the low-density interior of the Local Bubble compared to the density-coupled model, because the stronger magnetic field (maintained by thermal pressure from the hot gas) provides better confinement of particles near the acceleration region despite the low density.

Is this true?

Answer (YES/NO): NO